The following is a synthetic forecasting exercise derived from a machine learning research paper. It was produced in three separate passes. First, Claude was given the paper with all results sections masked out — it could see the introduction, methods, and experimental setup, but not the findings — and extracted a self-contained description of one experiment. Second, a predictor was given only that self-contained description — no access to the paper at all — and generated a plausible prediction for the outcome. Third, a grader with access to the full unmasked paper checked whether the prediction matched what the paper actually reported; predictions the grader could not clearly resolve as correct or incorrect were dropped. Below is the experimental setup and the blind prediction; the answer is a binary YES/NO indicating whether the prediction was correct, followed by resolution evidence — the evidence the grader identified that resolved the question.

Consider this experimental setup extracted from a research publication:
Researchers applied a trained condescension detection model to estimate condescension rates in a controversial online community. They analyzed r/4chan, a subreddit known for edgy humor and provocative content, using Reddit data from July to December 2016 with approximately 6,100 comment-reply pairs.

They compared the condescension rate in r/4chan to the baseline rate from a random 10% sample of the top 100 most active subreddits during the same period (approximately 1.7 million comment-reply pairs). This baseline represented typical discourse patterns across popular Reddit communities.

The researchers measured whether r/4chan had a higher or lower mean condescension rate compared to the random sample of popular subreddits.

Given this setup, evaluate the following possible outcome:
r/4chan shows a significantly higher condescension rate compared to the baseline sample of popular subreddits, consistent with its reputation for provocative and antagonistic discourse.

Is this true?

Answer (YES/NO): NO